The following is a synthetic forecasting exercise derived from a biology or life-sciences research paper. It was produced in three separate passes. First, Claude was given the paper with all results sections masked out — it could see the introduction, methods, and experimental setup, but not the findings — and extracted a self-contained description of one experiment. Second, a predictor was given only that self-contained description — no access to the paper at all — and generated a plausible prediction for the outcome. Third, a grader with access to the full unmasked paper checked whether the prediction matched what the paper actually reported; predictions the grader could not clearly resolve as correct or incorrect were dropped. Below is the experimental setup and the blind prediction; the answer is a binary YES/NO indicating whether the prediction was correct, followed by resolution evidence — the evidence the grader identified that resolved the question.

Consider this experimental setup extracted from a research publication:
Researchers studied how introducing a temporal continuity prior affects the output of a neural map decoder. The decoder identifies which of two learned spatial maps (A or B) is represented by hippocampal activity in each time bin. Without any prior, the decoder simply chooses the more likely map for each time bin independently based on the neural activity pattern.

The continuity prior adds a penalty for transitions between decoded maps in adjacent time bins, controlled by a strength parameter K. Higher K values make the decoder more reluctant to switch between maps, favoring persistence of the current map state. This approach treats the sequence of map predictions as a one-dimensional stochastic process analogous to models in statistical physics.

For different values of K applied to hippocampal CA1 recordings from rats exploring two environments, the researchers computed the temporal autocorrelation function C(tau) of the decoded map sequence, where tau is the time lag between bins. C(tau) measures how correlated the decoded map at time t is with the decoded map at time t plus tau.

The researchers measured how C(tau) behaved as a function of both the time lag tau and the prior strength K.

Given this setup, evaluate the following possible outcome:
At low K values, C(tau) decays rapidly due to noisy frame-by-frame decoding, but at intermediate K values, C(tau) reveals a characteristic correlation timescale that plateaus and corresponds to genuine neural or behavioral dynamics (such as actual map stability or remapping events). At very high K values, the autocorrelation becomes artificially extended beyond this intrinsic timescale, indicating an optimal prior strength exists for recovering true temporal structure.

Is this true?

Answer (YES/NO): NO